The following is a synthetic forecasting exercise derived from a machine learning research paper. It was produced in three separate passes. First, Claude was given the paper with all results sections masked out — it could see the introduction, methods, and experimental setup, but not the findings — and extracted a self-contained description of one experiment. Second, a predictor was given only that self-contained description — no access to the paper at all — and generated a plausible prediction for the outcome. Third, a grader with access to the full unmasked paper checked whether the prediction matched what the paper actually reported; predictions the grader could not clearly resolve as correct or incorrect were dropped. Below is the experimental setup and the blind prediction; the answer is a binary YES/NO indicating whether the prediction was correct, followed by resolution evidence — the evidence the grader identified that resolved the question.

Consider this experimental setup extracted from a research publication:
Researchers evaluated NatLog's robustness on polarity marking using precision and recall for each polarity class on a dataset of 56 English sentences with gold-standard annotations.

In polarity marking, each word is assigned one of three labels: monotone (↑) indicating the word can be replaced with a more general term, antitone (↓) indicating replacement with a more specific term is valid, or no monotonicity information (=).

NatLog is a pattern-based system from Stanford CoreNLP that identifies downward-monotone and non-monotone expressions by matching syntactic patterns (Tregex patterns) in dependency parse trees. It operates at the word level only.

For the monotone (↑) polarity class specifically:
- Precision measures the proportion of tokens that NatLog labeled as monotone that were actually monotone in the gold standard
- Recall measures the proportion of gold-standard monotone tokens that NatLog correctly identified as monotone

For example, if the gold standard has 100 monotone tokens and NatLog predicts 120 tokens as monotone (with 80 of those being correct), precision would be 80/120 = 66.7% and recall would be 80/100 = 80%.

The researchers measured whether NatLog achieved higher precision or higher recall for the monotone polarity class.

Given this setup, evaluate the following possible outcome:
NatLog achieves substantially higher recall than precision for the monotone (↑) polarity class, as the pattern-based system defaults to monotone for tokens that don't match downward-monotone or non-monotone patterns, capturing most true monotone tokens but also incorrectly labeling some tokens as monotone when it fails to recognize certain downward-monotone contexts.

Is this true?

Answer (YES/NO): YES